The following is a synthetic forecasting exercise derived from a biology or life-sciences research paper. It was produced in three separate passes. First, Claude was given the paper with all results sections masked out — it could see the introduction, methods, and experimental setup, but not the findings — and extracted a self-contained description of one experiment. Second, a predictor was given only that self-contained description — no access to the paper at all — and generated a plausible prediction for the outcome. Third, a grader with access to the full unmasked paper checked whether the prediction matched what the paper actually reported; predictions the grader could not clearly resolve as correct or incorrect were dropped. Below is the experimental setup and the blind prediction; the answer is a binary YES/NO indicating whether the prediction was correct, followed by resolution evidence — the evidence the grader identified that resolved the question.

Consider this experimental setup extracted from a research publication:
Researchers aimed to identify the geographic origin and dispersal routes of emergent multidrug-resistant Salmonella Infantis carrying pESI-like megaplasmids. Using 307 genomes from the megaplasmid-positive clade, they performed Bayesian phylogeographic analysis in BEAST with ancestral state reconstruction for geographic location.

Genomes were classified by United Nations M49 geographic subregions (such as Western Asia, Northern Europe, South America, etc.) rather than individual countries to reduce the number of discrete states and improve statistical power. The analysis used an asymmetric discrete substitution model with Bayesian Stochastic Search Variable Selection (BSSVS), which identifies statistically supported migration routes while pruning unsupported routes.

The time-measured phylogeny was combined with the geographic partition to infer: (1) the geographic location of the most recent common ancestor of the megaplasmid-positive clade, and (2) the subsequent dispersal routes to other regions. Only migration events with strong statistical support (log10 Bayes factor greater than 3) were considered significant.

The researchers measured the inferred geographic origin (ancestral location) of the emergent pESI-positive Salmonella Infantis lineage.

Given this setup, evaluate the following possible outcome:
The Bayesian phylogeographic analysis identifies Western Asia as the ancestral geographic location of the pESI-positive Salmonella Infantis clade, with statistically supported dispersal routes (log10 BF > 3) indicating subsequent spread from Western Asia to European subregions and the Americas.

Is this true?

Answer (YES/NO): YES